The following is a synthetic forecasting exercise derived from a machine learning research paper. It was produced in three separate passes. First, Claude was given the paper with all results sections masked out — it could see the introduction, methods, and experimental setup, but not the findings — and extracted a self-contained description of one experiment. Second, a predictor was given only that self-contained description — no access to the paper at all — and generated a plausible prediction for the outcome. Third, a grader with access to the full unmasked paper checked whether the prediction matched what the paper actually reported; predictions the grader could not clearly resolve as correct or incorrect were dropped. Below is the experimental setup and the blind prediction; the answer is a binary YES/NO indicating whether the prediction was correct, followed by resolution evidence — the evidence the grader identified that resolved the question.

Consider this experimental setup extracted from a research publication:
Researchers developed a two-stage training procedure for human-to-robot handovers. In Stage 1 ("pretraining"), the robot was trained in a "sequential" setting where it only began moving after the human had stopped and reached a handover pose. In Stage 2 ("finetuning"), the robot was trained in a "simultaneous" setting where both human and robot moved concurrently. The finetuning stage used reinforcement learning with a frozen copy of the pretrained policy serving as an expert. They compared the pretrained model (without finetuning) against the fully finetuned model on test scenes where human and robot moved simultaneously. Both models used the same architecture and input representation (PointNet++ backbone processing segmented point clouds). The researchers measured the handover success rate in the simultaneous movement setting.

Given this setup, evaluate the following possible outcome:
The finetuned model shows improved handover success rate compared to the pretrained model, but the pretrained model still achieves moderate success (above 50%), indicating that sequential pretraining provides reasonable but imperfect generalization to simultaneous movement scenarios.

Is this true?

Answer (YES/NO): YES